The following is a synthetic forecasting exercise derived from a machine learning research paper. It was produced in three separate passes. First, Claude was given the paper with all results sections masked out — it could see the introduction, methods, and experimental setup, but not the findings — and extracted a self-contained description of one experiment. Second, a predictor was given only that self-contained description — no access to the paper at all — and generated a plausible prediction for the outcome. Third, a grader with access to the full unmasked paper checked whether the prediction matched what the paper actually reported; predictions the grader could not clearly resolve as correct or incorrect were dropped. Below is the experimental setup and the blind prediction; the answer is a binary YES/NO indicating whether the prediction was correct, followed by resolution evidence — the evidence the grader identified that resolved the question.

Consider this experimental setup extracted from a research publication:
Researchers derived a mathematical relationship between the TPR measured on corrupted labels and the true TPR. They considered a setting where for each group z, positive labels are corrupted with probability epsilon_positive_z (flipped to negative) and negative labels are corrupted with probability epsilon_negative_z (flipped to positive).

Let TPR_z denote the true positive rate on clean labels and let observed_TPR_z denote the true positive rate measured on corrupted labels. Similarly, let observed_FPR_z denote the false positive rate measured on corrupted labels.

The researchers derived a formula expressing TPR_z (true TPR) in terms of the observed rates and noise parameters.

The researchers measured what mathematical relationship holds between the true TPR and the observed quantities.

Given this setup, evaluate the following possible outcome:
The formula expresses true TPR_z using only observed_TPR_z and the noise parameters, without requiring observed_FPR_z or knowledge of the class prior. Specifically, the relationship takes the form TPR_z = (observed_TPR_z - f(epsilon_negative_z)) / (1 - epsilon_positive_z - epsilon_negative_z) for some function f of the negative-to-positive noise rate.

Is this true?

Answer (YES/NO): NO